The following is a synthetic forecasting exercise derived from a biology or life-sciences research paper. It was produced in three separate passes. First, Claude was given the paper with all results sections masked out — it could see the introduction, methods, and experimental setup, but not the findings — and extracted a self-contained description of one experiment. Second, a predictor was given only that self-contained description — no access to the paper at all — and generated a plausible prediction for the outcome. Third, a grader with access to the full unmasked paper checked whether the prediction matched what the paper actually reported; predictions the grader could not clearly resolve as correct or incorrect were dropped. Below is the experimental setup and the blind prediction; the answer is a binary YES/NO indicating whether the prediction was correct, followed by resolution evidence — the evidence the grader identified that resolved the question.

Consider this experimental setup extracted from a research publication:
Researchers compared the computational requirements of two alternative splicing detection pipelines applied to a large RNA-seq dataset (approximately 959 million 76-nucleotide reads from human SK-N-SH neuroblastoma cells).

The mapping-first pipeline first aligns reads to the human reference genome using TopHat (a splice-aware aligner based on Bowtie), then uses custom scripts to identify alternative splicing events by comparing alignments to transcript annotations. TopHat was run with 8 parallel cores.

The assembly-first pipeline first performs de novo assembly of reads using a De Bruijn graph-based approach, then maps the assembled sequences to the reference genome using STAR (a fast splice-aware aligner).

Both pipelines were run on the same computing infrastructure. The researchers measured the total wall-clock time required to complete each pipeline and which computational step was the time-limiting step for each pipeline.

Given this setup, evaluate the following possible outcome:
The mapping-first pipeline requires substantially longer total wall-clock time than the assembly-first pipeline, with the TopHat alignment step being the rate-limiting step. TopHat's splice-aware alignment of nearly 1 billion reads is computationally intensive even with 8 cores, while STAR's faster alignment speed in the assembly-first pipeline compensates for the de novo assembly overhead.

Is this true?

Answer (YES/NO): YES